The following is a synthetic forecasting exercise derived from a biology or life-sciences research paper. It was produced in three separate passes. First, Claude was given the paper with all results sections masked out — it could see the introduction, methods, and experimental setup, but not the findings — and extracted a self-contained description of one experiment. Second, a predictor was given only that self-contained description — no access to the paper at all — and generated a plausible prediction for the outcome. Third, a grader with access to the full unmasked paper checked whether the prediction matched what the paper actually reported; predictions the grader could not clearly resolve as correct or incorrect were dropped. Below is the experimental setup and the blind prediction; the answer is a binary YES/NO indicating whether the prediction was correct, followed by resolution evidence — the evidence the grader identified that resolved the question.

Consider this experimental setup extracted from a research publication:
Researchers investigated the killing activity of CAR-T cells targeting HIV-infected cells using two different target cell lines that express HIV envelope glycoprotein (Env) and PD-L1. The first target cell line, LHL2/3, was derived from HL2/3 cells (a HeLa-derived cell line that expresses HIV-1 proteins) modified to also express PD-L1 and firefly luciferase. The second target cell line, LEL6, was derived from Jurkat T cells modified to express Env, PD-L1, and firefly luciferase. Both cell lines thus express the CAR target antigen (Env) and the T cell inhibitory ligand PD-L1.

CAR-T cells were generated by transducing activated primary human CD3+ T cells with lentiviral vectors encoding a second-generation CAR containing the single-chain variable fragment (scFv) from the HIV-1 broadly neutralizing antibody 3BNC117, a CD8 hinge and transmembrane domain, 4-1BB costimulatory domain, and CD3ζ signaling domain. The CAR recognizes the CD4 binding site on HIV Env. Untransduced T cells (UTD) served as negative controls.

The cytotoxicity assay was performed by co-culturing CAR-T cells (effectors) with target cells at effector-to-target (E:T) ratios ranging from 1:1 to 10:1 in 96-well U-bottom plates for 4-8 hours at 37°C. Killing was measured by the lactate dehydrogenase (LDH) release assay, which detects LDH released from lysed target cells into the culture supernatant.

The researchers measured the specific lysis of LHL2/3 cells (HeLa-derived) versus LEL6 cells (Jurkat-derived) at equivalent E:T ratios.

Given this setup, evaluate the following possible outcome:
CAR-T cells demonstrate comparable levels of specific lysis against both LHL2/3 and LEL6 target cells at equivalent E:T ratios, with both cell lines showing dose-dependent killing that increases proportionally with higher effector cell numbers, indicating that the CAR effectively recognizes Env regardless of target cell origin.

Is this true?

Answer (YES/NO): YES